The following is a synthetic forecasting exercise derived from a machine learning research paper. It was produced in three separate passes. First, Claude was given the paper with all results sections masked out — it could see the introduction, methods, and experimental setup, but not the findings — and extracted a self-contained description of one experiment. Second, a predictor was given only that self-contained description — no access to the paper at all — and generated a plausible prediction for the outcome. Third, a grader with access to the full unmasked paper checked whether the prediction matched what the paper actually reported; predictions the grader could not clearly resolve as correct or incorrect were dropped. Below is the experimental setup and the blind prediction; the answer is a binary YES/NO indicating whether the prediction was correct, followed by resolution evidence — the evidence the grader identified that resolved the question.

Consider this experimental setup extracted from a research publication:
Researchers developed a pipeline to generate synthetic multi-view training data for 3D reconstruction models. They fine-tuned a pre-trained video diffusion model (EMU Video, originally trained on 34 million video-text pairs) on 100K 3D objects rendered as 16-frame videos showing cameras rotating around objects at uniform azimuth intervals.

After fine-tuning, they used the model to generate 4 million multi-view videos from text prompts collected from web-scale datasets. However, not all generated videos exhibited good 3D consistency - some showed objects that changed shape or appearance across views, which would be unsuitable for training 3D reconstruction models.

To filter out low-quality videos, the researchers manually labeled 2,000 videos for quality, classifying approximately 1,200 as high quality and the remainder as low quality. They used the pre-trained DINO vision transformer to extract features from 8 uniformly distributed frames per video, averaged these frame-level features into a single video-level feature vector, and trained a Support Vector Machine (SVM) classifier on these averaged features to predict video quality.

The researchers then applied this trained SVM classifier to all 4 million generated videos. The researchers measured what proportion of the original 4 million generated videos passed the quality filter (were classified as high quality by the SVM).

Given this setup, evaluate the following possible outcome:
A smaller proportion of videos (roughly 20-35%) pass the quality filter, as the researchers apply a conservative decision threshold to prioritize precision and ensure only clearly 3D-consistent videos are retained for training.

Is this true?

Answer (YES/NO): NO